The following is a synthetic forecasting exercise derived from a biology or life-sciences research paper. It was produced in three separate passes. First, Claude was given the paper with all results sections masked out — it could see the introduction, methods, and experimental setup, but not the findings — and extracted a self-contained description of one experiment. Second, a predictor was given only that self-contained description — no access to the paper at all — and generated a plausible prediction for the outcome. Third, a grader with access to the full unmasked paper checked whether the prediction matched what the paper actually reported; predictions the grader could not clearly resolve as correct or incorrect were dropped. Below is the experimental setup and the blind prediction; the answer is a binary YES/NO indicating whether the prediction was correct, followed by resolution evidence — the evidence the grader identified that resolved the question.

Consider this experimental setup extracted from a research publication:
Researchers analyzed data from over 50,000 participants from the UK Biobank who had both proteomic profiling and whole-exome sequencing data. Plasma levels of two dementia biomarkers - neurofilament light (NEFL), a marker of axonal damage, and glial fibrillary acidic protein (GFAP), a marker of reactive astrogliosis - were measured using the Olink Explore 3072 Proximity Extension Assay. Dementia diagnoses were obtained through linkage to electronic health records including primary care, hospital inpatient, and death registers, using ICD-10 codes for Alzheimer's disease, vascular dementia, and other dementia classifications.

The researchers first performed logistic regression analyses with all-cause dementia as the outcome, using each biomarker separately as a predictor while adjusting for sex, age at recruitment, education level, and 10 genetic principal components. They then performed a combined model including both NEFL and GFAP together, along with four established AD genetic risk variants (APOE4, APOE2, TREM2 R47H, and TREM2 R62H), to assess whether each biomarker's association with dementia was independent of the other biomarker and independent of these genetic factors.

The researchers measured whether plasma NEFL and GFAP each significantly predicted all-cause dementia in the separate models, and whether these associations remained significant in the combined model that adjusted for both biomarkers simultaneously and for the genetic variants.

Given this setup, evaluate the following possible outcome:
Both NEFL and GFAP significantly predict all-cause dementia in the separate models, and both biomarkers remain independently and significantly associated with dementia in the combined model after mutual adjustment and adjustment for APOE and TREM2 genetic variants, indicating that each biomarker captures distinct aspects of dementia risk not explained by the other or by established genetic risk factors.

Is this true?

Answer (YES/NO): YES